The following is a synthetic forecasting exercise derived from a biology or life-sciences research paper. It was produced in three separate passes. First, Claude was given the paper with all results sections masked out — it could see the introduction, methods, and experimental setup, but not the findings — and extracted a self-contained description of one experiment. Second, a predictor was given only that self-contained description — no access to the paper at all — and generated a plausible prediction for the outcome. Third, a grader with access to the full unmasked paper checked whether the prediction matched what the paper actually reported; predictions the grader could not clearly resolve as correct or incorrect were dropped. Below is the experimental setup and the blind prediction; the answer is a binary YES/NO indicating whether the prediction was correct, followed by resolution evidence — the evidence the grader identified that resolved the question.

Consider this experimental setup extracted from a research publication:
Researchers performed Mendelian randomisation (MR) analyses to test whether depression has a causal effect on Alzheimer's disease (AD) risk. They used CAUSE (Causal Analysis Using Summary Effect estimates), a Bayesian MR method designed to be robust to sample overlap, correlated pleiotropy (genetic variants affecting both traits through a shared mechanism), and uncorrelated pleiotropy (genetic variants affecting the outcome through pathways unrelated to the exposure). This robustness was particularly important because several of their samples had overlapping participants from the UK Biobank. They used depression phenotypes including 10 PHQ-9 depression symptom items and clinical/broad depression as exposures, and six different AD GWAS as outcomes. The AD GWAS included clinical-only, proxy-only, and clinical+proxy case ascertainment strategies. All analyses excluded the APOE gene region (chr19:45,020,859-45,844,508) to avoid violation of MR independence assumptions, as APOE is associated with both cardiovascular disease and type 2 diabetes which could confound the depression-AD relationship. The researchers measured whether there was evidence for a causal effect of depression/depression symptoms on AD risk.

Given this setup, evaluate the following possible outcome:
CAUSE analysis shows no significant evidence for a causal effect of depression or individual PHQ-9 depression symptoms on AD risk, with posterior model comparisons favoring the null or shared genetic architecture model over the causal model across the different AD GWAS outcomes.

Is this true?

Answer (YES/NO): YES